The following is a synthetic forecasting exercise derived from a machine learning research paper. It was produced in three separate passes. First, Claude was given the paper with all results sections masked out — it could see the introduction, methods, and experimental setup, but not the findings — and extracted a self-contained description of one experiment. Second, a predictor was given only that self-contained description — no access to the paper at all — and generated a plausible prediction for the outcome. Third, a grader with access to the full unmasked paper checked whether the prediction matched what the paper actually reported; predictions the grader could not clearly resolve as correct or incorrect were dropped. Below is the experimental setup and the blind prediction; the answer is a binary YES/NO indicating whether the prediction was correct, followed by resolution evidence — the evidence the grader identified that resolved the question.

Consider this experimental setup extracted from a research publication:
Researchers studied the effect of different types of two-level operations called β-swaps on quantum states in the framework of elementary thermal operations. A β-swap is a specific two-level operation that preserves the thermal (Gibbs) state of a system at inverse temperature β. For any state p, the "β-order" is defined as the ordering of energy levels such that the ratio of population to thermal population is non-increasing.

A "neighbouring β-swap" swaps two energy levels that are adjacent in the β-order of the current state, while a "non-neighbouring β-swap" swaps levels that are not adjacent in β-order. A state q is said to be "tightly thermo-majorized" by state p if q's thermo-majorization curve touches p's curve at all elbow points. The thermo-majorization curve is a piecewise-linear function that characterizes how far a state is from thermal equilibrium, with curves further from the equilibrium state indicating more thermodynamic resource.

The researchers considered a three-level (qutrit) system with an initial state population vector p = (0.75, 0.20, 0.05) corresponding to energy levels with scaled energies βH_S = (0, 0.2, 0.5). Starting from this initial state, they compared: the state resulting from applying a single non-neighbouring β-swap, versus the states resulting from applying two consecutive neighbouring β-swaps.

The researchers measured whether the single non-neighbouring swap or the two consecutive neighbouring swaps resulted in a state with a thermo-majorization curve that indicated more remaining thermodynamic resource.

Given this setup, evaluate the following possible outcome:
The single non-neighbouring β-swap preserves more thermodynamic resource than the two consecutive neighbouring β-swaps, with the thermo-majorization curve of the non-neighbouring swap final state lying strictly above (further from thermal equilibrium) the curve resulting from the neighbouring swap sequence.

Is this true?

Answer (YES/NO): NO